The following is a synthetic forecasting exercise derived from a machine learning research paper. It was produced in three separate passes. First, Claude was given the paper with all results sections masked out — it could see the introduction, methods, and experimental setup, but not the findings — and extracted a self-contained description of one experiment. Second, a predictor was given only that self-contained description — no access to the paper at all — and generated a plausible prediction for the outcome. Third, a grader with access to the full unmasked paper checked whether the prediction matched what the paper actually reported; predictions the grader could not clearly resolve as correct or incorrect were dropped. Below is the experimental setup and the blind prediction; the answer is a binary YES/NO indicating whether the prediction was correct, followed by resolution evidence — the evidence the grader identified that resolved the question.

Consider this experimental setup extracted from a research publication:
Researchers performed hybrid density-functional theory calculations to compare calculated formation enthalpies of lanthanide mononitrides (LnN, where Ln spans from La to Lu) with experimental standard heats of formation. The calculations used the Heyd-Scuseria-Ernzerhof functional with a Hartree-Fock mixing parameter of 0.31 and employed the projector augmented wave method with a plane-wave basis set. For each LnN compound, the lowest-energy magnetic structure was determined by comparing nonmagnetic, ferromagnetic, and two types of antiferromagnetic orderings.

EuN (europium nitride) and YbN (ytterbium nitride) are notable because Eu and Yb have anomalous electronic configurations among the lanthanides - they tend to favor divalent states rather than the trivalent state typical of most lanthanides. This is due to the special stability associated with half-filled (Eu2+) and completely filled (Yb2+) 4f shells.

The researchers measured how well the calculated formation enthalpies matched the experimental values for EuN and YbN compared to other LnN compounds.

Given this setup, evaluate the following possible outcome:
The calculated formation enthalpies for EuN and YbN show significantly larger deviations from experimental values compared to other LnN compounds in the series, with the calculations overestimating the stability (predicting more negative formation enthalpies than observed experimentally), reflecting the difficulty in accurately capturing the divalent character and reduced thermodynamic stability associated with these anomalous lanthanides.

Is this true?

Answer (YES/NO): NO